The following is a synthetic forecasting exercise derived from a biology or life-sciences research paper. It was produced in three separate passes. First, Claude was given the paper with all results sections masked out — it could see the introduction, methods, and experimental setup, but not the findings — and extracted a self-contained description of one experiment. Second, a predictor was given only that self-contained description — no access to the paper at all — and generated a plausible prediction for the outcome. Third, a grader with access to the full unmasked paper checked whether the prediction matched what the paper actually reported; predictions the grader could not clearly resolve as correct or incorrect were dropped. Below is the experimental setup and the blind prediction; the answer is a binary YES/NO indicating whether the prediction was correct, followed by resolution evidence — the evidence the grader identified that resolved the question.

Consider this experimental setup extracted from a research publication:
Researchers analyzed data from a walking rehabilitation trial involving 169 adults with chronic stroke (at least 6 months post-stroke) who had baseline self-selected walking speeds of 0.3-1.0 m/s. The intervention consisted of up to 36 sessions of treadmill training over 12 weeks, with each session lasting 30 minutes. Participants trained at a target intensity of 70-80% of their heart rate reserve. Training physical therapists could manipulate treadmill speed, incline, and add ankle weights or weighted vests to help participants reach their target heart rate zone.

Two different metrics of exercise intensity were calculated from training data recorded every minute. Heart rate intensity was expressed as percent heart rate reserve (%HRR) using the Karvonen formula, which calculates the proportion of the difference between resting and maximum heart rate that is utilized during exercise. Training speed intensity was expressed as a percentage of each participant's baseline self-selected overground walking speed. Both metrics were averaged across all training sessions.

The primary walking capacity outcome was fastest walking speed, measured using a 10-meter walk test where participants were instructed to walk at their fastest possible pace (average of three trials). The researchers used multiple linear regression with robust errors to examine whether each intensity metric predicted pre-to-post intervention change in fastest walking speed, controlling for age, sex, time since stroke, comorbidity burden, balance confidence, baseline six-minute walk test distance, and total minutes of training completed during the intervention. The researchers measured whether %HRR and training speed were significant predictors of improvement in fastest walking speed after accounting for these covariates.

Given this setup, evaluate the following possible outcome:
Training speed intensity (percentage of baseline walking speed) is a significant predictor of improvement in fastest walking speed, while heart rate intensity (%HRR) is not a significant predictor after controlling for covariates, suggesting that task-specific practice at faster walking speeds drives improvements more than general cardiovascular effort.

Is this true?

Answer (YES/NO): YES